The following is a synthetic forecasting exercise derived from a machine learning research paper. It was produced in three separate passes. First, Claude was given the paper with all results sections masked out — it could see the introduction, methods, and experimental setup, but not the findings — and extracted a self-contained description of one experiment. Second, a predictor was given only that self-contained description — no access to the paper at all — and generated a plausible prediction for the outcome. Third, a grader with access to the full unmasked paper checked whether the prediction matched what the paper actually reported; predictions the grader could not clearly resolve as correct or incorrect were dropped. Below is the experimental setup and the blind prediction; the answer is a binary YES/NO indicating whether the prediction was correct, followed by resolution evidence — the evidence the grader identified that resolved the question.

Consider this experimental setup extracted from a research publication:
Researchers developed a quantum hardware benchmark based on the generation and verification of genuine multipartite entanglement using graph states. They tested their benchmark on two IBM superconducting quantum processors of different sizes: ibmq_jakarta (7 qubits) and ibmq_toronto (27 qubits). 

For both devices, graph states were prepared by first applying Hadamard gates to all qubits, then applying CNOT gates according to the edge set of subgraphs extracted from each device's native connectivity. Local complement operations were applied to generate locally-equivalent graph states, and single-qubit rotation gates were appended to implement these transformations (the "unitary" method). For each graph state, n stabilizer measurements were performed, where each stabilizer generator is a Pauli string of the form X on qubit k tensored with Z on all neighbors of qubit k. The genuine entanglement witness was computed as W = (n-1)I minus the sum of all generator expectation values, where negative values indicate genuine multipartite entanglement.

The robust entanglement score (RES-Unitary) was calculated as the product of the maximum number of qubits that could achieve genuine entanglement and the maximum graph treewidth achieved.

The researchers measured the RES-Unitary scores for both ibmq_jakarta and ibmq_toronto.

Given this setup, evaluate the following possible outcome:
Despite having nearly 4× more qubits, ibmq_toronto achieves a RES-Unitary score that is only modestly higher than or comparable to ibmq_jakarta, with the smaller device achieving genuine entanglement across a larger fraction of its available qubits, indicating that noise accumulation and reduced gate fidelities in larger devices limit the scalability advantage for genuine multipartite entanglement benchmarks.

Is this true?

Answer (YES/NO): NO